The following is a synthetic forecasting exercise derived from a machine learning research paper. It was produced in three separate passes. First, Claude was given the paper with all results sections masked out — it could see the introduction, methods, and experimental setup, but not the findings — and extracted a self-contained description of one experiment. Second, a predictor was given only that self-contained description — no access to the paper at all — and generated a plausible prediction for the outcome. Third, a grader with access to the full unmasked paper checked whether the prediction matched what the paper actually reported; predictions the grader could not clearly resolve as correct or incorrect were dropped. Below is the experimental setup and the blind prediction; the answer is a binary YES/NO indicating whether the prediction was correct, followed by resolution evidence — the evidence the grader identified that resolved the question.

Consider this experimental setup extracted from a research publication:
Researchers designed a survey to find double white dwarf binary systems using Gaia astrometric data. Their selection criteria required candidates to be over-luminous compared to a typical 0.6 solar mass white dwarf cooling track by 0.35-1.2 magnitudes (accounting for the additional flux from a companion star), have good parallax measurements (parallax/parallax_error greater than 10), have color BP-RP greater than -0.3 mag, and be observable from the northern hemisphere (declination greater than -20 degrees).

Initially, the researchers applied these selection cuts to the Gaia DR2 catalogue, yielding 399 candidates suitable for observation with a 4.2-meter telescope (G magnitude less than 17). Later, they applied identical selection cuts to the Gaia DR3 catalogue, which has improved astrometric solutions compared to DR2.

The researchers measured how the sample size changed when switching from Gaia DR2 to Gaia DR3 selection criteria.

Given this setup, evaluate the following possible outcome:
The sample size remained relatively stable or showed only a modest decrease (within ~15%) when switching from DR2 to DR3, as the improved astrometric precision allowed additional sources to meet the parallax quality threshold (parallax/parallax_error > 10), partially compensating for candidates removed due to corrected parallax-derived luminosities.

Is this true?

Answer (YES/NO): NO